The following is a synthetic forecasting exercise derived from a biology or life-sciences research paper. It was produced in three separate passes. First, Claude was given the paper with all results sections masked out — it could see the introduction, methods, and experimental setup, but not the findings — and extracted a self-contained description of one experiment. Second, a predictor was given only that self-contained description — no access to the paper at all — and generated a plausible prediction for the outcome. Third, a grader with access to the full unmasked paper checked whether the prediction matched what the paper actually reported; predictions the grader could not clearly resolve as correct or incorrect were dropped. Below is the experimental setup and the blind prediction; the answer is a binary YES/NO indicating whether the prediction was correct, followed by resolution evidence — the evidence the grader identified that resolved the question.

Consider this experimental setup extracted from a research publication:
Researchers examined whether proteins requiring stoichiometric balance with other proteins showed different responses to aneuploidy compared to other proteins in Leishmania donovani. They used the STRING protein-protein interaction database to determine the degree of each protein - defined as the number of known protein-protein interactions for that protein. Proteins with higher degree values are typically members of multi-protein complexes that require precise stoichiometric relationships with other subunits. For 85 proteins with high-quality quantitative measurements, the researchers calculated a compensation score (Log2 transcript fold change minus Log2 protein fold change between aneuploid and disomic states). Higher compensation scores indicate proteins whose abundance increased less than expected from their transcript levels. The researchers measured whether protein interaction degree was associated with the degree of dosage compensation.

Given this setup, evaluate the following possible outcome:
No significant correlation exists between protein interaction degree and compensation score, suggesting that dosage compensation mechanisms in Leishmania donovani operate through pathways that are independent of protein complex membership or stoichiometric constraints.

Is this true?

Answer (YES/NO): NO